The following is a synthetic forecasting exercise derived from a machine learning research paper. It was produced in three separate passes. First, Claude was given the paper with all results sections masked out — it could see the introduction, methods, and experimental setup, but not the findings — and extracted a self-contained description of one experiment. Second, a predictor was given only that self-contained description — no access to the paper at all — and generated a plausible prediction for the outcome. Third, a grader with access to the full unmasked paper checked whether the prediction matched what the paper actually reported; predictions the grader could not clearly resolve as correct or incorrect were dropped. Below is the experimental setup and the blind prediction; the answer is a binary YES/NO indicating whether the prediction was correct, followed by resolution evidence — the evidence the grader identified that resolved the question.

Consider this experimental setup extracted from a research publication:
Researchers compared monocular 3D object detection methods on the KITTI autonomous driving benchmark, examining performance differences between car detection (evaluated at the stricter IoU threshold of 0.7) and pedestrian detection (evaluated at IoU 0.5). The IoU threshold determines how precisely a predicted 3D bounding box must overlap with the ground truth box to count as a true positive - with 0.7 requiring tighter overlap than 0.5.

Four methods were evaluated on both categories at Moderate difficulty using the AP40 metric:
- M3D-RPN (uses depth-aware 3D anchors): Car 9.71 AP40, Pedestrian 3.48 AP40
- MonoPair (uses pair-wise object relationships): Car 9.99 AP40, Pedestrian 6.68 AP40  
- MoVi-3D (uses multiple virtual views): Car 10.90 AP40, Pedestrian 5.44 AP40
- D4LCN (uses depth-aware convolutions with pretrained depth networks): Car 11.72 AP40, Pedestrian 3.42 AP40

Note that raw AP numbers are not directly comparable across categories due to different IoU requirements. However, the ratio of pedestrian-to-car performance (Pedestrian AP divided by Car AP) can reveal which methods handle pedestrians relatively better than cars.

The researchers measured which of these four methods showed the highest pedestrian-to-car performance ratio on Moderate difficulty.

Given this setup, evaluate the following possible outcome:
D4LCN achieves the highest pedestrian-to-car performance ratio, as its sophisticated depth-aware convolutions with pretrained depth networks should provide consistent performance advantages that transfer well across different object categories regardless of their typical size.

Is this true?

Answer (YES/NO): NO